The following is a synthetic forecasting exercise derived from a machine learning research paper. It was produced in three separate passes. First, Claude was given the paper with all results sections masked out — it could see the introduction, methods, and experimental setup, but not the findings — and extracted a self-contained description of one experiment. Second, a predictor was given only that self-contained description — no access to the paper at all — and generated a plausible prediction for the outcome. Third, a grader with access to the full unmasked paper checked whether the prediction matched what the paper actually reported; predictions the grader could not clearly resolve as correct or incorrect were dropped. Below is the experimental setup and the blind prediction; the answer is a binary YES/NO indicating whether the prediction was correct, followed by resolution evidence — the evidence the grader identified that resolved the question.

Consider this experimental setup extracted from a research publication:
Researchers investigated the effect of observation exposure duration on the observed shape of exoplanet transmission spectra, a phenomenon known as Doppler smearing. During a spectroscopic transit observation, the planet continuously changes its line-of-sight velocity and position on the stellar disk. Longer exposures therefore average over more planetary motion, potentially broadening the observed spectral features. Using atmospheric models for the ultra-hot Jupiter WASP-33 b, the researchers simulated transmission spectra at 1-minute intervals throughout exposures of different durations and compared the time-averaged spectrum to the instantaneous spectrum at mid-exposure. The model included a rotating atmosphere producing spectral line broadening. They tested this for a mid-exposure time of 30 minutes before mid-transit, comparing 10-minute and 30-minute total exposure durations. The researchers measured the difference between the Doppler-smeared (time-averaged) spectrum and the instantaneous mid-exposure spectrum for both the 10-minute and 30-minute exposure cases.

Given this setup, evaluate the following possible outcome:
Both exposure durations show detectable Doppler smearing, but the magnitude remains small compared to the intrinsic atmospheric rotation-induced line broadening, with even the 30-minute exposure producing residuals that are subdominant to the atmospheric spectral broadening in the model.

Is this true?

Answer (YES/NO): NO